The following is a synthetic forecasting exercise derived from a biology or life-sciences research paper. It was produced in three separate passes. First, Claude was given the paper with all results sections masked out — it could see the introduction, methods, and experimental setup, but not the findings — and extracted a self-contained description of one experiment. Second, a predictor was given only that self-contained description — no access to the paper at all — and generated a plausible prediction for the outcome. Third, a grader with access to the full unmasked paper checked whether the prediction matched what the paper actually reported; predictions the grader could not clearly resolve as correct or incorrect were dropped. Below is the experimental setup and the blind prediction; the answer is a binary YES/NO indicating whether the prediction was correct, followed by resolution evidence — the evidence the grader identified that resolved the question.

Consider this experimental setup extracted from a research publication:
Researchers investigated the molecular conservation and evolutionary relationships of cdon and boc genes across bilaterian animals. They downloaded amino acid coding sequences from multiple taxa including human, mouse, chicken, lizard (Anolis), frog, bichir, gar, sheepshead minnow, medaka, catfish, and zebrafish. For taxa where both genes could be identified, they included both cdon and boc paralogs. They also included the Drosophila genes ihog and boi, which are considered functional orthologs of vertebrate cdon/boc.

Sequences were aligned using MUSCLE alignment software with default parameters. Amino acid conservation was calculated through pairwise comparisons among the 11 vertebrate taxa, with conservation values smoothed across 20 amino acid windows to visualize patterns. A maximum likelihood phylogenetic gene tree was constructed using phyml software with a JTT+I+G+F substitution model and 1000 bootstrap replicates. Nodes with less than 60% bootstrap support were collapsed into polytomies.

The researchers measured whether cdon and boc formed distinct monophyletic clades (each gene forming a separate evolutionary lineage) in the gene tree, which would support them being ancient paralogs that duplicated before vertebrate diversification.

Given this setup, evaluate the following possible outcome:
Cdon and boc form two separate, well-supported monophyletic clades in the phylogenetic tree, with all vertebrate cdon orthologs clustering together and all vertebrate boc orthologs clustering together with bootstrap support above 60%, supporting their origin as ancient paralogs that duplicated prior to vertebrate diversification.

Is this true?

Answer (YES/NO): YES